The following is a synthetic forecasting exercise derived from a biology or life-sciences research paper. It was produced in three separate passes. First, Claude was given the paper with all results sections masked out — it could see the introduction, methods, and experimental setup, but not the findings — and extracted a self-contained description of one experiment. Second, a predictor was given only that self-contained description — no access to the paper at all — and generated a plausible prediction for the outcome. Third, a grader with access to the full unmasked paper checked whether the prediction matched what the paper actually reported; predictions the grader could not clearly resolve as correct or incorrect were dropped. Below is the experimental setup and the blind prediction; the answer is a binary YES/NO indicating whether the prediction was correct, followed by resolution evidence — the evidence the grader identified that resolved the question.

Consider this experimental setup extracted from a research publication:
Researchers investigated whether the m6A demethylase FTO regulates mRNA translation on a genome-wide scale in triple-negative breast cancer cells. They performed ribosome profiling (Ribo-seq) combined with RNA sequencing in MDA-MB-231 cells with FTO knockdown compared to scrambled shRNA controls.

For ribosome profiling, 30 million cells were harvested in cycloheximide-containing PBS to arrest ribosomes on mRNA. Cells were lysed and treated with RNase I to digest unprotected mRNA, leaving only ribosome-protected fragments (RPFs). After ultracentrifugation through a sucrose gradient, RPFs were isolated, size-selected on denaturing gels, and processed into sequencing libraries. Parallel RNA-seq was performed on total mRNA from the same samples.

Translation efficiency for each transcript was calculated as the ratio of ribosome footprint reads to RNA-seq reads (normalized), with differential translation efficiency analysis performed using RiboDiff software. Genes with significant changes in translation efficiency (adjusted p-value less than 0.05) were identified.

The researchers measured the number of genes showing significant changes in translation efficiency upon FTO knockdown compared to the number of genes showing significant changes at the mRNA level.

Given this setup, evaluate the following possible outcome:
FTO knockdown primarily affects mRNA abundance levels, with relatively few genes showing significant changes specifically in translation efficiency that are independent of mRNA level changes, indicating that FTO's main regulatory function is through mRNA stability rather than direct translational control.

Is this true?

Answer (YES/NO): NO